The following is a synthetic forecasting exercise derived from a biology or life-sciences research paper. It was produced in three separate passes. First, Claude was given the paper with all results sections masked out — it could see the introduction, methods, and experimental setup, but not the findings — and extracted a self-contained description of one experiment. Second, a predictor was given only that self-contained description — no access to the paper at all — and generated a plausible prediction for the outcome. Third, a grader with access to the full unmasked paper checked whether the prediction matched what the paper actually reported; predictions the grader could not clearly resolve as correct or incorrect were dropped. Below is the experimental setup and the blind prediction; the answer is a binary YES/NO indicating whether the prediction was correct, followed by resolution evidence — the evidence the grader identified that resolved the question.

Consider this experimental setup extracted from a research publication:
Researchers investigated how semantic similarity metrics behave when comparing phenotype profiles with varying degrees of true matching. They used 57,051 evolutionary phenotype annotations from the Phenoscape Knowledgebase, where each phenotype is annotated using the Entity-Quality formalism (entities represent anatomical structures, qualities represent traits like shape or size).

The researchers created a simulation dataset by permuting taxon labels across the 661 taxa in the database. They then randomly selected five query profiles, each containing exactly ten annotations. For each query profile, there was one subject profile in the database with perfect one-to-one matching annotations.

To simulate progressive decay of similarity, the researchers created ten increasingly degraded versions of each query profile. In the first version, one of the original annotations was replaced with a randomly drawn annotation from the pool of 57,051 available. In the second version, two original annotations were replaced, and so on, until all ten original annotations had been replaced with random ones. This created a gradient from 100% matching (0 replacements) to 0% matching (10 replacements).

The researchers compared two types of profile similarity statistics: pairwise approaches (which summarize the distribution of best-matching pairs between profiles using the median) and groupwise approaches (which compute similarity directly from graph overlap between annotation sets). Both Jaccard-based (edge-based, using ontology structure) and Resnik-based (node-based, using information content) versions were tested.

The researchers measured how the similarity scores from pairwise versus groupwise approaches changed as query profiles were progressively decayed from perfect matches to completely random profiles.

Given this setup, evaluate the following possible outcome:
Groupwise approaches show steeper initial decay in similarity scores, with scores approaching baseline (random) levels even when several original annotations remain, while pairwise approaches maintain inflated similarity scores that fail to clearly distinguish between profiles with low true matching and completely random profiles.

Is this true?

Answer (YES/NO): NO